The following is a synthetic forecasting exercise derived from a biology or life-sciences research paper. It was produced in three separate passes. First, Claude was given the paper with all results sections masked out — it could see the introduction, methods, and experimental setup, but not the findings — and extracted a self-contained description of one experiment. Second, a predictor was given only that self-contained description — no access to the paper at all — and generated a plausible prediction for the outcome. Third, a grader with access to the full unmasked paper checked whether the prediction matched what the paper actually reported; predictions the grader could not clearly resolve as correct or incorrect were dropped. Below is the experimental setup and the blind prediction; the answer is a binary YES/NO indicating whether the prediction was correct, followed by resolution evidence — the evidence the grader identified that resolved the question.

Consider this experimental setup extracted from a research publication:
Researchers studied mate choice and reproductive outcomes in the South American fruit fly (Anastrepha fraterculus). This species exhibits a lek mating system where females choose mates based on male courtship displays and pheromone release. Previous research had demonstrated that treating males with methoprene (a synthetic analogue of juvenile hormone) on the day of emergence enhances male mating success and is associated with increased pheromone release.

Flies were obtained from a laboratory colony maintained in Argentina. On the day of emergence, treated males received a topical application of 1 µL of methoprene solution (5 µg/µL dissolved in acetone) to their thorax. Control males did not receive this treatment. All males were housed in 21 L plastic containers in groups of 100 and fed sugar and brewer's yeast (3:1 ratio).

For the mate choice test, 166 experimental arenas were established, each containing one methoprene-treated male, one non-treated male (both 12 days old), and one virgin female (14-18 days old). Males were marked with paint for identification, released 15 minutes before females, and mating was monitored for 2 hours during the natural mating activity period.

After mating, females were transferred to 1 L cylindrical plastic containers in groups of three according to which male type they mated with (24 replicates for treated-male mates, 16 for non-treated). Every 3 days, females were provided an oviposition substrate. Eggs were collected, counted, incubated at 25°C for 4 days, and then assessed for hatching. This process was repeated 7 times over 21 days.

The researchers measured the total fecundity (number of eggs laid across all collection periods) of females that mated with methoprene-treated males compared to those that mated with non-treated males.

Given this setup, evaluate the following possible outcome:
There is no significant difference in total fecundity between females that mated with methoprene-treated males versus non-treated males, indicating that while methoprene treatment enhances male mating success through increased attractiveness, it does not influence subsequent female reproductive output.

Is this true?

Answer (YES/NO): YES